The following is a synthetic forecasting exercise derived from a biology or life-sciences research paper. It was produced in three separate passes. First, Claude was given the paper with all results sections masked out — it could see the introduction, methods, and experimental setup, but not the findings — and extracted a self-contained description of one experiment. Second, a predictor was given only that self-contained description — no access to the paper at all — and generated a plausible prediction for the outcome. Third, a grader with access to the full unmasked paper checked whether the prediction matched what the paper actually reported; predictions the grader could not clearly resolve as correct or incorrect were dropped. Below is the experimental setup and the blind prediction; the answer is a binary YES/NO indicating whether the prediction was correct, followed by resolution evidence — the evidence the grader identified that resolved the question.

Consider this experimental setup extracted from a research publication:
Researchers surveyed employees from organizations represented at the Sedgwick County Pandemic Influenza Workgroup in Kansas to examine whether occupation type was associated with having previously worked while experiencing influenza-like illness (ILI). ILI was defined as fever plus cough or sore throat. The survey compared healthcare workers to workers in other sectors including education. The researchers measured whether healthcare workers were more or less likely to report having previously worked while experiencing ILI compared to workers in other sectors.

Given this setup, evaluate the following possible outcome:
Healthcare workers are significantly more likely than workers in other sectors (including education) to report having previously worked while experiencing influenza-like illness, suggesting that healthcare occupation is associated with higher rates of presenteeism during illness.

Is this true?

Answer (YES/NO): YES